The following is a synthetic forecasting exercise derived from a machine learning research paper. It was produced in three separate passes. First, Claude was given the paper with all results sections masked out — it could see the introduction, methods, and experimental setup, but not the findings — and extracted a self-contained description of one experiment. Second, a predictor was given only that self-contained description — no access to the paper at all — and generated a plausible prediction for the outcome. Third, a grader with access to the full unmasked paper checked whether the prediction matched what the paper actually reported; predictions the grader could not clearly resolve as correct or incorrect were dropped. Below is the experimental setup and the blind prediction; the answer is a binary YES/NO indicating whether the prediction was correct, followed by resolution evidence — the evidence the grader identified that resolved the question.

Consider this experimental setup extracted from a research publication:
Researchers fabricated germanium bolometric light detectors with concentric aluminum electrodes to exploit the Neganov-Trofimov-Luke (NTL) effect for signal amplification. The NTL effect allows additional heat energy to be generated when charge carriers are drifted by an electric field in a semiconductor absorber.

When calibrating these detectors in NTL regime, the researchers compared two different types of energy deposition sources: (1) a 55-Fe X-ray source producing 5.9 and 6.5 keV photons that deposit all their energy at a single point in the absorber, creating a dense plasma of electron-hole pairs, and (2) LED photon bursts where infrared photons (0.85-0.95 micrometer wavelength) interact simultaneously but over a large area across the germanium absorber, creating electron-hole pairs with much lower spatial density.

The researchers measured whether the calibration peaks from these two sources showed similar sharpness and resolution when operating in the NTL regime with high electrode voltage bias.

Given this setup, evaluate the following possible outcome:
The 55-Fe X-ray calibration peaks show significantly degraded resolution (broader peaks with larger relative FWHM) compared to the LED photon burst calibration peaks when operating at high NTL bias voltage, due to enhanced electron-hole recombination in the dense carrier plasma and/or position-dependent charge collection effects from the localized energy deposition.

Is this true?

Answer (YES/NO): YES